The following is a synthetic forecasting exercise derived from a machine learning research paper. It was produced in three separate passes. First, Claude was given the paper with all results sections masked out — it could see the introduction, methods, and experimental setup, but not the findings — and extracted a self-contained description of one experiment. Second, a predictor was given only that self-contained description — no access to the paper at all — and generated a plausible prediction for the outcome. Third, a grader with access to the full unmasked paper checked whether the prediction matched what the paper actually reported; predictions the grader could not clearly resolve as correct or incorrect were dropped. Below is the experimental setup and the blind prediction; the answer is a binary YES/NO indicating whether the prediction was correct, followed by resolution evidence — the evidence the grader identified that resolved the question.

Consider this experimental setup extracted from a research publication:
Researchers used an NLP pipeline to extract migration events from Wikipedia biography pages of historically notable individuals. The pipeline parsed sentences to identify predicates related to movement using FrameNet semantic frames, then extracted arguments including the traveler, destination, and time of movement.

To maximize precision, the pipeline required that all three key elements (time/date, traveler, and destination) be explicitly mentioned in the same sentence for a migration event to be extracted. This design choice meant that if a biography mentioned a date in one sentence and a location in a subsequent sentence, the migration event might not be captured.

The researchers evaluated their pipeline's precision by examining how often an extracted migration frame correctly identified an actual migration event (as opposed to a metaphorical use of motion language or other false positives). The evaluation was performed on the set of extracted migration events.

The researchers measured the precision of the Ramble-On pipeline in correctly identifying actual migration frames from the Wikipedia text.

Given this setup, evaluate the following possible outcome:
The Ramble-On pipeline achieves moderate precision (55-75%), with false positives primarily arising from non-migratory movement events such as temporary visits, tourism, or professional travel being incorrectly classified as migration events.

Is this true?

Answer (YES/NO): NO